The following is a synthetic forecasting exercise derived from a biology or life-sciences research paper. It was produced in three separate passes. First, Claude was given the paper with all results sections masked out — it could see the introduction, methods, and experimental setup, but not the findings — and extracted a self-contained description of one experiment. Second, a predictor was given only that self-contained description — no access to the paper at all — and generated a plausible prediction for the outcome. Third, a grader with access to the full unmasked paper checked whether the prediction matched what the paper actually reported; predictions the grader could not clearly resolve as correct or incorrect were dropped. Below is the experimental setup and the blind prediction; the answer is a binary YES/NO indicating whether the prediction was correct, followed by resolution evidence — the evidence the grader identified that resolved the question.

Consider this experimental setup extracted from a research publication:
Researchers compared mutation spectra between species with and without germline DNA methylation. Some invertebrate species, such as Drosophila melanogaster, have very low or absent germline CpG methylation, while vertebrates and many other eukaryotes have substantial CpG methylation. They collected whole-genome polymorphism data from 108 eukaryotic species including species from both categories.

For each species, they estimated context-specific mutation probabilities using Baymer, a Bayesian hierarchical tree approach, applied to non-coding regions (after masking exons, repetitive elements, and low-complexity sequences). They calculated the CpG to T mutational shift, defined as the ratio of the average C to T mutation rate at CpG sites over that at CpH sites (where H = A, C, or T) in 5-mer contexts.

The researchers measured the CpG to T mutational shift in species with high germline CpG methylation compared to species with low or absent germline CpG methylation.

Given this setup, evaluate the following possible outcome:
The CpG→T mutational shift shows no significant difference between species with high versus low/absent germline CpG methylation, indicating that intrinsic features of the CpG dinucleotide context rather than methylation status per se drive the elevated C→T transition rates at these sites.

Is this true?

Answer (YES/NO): NO